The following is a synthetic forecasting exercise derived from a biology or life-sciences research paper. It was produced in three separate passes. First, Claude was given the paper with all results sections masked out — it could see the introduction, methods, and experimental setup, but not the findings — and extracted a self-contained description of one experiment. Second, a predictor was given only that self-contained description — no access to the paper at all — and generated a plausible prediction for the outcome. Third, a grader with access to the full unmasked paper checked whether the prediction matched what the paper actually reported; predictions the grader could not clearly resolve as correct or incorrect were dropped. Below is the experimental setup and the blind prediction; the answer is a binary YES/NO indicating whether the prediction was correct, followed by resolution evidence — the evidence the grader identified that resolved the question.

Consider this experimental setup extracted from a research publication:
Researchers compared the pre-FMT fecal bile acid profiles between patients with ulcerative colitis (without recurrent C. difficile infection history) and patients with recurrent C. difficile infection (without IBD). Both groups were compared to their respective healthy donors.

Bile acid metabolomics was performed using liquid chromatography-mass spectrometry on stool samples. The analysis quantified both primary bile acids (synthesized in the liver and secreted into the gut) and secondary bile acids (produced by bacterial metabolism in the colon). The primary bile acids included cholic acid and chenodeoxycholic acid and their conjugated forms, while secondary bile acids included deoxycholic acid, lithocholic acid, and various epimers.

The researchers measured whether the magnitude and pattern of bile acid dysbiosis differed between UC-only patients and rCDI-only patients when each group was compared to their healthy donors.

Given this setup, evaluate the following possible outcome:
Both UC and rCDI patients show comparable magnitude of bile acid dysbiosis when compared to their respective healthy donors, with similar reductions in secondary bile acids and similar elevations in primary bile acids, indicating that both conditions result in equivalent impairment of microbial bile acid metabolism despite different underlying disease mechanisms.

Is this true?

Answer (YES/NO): NO